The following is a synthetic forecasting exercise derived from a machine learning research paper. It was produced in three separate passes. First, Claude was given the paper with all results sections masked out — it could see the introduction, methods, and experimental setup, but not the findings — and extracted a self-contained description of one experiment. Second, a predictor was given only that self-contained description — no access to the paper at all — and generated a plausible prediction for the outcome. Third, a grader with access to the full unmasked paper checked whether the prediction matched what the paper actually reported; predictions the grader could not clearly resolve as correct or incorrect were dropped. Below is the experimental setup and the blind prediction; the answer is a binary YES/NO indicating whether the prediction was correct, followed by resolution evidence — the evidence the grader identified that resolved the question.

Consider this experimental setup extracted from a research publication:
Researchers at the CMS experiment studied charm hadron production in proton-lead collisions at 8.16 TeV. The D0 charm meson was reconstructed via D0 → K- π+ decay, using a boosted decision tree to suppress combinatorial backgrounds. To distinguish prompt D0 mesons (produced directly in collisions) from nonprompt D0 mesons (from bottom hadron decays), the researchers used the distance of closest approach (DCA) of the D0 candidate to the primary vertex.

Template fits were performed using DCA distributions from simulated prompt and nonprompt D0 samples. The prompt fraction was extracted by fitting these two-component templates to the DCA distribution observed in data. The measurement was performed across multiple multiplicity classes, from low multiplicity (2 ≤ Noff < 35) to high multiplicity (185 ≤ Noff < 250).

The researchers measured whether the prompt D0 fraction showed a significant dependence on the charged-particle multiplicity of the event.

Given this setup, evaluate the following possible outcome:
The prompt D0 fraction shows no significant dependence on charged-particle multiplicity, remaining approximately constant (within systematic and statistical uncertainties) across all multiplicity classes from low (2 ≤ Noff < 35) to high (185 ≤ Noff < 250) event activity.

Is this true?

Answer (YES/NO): YES